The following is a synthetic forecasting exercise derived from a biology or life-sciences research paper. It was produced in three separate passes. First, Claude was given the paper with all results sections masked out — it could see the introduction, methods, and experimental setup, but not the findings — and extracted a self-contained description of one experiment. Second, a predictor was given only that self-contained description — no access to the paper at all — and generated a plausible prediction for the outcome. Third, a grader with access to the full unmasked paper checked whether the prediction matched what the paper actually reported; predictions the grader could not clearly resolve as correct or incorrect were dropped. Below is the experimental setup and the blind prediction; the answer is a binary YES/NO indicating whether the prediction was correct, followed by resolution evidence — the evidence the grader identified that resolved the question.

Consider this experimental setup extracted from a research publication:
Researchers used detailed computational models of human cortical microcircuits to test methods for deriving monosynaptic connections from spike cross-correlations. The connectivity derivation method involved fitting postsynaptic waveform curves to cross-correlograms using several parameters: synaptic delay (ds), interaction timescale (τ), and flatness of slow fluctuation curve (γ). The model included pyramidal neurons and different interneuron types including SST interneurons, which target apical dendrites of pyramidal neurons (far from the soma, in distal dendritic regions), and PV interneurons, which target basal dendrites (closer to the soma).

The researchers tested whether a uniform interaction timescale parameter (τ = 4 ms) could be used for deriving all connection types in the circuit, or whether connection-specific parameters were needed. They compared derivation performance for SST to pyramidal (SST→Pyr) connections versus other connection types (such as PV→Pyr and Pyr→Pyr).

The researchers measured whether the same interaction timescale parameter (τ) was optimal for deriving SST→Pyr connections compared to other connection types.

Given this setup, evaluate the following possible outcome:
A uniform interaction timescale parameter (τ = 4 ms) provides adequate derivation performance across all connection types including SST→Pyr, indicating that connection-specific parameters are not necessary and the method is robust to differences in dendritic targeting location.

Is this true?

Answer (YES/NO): NO